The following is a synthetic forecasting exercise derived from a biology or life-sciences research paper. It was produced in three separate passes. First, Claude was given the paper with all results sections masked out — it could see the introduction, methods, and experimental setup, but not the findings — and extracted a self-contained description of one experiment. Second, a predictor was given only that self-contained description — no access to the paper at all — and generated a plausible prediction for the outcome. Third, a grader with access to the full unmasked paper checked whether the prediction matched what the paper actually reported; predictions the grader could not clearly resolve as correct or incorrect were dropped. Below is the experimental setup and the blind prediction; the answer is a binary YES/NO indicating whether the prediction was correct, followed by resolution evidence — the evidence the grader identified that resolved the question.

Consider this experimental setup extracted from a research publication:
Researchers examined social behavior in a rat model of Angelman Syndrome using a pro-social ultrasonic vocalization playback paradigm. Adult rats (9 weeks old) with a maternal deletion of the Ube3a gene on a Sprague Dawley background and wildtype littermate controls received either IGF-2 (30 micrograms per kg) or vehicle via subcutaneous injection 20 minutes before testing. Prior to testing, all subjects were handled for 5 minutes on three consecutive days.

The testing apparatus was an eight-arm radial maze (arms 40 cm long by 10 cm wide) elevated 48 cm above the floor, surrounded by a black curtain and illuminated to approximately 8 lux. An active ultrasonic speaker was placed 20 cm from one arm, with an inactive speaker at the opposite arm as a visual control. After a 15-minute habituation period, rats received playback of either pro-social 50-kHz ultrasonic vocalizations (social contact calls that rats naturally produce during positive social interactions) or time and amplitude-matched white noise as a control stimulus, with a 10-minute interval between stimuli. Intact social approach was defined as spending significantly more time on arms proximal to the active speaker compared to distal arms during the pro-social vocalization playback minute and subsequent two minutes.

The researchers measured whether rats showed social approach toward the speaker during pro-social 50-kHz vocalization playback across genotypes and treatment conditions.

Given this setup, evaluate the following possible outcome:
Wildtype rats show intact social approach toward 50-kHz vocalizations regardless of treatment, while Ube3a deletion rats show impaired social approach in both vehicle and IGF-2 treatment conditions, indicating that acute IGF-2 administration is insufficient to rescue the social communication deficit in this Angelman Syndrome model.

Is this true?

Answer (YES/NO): YES